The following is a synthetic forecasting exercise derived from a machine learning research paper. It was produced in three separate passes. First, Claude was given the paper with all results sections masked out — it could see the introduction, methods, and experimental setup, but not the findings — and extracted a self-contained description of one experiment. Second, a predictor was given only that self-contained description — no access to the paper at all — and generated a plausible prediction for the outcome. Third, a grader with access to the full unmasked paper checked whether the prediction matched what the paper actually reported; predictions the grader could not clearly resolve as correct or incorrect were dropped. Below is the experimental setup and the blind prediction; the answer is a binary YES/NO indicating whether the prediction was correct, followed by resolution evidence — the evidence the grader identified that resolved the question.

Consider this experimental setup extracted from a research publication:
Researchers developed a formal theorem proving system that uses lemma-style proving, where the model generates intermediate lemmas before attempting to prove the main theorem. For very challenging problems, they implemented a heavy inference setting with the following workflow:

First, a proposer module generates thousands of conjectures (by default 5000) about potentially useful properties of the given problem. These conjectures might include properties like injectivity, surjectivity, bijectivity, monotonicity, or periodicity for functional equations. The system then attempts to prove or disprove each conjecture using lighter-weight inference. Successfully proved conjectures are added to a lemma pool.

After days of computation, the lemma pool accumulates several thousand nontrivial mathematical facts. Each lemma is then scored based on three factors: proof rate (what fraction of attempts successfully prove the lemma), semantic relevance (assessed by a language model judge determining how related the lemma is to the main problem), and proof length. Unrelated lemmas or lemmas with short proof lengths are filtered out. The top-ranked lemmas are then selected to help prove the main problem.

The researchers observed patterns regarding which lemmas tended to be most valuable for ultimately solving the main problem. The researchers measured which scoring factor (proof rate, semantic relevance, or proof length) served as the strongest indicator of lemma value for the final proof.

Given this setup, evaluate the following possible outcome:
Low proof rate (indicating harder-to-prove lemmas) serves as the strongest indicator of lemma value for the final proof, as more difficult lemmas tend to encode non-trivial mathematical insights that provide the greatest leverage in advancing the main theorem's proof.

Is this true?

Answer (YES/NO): YES